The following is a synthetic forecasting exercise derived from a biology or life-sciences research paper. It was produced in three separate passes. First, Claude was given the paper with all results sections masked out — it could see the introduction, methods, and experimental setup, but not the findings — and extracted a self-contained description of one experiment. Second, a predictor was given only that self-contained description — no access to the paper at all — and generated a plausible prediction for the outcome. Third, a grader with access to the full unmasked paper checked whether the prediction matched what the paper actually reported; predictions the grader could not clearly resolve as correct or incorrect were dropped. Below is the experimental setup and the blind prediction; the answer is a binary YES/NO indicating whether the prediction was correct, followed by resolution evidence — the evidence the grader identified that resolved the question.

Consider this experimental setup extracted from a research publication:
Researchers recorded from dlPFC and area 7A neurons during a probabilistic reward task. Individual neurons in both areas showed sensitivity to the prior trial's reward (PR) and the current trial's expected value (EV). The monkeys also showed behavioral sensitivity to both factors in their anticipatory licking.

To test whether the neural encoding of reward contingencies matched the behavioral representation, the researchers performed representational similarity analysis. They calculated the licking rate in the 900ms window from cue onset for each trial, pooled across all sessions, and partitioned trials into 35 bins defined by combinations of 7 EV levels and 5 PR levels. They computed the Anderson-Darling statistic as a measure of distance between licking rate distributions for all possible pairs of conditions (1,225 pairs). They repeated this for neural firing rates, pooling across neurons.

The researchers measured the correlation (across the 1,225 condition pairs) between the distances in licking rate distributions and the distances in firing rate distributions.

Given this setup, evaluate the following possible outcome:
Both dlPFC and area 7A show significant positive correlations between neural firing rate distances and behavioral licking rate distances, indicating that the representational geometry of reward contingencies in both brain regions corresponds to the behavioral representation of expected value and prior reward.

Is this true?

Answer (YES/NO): YES